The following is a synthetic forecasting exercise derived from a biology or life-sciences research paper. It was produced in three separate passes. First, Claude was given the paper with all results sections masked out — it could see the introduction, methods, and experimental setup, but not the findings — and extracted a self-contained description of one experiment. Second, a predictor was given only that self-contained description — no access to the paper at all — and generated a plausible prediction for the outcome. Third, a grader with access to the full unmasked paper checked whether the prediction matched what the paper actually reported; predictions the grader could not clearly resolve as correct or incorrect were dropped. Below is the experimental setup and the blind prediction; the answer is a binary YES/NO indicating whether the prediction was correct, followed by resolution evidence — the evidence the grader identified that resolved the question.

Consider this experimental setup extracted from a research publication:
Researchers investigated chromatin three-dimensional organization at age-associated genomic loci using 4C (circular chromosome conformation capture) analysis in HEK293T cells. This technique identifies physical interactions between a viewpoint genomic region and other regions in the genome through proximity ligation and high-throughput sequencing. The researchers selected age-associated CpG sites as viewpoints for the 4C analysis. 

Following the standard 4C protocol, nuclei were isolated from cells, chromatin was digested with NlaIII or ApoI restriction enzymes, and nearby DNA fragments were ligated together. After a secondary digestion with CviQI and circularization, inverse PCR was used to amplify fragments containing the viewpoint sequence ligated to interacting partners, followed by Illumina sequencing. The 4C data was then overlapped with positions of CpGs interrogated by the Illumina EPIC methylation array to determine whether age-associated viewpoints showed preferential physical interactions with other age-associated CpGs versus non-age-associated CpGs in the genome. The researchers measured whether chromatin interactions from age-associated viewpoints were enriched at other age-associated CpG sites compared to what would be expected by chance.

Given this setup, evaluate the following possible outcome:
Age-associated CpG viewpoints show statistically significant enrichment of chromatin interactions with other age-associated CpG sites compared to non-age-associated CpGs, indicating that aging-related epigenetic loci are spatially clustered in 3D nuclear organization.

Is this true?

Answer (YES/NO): YES